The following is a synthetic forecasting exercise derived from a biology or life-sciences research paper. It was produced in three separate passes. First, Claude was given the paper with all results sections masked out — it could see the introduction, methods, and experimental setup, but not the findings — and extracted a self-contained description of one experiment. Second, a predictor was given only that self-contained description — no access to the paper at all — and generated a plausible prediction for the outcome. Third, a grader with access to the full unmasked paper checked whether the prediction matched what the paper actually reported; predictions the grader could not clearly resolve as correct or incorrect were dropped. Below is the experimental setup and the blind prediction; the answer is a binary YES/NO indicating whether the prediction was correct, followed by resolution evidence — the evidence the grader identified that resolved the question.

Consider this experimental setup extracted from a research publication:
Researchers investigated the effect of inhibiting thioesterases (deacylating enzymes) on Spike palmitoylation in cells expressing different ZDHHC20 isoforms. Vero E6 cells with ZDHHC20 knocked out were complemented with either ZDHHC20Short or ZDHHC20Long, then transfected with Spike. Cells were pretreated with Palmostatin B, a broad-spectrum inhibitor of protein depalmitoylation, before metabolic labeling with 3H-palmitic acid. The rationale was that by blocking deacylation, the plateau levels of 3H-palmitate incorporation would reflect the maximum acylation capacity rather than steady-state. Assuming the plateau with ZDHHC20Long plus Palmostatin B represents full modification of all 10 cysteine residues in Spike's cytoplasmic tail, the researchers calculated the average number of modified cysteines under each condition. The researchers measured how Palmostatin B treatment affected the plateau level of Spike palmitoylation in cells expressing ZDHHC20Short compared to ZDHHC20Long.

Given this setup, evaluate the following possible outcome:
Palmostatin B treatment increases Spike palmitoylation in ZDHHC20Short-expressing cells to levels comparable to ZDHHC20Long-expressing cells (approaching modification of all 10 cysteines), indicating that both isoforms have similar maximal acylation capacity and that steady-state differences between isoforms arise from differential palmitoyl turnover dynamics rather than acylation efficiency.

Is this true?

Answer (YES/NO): NO